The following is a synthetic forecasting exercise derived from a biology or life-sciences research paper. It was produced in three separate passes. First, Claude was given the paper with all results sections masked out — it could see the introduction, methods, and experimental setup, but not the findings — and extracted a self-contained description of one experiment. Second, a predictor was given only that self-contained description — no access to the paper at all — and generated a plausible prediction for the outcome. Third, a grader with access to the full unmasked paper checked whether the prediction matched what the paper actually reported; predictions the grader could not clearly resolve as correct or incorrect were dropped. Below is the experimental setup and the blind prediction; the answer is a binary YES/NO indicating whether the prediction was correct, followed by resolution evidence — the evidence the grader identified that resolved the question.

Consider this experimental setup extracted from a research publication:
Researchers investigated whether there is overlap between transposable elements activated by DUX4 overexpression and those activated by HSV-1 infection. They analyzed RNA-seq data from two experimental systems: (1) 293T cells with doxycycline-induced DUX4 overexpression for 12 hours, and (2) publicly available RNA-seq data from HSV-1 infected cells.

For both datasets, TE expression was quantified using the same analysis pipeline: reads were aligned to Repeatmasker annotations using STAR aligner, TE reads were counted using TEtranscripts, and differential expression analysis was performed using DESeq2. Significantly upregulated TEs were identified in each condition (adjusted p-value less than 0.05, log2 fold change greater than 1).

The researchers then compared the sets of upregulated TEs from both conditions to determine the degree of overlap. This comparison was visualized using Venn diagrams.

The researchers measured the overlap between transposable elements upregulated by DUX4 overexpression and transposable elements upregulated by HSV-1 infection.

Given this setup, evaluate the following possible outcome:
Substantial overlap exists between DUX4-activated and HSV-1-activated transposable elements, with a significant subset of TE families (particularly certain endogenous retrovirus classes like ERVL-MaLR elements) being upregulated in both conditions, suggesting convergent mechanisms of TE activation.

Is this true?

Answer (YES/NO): YES